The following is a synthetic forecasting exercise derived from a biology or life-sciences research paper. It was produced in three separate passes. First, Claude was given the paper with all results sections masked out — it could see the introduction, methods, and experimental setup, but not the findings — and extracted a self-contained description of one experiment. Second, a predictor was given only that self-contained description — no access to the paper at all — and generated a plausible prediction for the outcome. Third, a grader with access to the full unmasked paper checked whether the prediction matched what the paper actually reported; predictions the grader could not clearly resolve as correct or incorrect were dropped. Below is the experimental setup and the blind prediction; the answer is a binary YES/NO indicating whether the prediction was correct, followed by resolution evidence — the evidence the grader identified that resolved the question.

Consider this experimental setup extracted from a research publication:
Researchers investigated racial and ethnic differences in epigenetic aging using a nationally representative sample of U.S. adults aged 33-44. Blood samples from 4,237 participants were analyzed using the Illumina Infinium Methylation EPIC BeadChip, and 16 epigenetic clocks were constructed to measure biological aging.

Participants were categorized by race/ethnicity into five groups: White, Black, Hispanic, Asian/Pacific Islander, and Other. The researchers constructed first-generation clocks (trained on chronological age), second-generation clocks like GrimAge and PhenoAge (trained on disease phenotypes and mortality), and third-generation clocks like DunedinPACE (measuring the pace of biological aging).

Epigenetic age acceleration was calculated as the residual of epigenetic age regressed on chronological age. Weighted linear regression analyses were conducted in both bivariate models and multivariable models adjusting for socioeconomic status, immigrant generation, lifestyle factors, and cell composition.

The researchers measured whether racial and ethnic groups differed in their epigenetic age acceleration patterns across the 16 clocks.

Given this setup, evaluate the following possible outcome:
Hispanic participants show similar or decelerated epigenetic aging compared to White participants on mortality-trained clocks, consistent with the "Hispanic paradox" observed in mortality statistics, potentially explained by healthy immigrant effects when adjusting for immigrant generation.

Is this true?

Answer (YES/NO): NO